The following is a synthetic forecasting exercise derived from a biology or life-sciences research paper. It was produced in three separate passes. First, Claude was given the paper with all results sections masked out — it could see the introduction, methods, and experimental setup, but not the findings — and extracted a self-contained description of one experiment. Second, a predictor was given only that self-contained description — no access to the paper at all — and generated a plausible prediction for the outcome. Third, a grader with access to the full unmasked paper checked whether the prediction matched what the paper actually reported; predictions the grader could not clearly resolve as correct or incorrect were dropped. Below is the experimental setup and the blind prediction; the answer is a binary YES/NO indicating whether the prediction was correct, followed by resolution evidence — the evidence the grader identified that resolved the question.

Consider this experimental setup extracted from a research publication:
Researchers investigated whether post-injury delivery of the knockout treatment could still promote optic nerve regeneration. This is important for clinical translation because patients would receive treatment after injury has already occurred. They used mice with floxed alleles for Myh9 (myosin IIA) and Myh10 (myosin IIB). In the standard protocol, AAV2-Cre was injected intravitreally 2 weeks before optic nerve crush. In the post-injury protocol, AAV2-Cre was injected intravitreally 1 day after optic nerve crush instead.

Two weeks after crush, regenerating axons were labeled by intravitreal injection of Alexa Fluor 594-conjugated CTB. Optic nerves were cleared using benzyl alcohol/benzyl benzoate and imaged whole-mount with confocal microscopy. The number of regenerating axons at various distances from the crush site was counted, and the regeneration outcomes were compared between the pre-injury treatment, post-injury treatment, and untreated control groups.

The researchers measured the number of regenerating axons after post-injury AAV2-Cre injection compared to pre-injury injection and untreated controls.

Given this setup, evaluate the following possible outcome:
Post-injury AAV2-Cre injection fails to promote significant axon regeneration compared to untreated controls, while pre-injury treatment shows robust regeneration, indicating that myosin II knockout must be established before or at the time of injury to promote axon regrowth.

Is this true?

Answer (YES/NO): NO